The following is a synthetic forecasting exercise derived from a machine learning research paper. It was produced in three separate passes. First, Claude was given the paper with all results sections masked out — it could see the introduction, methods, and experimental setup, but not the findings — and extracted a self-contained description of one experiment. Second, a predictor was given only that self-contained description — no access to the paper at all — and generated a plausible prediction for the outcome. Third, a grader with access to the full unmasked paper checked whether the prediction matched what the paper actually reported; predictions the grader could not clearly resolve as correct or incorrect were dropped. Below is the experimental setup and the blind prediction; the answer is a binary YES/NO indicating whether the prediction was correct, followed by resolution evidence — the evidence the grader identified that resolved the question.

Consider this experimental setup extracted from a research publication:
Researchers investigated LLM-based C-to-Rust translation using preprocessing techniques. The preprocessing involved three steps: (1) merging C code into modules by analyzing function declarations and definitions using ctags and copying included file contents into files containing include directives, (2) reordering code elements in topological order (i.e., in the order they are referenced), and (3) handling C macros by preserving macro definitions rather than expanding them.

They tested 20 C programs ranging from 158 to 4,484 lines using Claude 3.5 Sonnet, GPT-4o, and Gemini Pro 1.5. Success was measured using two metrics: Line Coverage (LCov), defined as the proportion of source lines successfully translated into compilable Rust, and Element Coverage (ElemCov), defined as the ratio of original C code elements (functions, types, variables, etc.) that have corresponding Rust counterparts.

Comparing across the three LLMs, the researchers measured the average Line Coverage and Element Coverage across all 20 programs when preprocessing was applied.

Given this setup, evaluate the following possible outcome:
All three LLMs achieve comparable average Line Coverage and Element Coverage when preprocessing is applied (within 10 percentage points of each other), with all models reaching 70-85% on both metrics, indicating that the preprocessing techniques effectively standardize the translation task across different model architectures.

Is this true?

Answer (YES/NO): NO